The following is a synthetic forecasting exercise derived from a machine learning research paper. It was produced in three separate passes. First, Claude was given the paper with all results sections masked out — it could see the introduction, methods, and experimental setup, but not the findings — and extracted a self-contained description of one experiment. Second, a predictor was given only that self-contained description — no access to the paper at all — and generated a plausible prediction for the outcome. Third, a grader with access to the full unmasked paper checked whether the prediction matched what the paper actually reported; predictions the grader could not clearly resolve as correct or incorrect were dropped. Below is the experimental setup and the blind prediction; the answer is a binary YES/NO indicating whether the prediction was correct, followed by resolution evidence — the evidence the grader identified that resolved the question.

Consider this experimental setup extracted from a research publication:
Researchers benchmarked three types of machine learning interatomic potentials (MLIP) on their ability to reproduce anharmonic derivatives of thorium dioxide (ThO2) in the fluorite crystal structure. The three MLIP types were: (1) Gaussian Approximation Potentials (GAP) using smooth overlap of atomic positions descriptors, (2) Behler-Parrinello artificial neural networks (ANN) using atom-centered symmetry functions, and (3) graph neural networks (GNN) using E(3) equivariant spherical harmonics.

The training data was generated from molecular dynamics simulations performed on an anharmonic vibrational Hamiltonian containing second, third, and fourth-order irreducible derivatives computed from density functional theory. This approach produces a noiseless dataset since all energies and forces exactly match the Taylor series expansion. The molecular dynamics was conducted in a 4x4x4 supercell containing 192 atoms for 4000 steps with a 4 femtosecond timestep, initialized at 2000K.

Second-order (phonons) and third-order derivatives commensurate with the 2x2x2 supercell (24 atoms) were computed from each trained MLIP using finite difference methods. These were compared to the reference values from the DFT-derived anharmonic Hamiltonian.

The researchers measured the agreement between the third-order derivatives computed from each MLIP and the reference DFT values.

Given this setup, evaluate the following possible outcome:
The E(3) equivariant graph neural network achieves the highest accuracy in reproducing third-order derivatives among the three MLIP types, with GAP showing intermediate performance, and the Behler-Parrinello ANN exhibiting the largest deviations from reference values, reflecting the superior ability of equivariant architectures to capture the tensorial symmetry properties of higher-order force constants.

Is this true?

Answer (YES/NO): YES